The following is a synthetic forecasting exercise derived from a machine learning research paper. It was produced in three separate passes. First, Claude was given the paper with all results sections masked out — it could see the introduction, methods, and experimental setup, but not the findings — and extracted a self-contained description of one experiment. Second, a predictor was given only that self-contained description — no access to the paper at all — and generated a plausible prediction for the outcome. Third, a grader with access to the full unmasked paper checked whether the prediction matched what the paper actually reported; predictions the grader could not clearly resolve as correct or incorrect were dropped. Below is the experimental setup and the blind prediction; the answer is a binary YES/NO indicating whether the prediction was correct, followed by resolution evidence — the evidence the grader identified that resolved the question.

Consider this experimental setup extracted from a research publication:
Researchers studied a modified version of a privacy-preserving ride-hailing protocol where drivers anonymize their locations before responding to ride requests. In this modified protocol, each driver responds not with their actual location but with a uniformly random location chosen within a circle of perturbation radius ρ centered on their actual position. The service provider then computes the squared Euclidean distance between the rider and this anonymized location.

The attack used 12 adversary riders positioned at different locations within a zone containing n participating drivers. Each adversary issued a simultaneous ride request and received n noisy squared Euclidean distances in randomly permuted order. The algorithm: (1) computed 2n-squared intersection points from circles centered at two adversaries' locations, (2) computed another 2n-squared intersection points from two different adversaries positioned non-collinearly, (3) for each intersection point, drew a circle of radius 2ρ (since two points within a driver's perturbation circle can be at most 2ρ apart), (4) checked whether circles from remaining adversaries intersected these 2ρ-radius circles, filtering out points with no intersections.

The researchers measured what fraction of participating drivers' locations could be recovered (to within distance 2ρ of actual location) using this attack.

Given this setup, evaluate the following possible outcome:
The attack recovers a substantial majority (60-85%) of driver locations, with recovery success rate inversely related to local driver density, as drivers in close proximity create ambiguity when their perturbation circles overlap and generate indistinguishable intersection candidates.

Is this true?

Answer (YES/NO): NO